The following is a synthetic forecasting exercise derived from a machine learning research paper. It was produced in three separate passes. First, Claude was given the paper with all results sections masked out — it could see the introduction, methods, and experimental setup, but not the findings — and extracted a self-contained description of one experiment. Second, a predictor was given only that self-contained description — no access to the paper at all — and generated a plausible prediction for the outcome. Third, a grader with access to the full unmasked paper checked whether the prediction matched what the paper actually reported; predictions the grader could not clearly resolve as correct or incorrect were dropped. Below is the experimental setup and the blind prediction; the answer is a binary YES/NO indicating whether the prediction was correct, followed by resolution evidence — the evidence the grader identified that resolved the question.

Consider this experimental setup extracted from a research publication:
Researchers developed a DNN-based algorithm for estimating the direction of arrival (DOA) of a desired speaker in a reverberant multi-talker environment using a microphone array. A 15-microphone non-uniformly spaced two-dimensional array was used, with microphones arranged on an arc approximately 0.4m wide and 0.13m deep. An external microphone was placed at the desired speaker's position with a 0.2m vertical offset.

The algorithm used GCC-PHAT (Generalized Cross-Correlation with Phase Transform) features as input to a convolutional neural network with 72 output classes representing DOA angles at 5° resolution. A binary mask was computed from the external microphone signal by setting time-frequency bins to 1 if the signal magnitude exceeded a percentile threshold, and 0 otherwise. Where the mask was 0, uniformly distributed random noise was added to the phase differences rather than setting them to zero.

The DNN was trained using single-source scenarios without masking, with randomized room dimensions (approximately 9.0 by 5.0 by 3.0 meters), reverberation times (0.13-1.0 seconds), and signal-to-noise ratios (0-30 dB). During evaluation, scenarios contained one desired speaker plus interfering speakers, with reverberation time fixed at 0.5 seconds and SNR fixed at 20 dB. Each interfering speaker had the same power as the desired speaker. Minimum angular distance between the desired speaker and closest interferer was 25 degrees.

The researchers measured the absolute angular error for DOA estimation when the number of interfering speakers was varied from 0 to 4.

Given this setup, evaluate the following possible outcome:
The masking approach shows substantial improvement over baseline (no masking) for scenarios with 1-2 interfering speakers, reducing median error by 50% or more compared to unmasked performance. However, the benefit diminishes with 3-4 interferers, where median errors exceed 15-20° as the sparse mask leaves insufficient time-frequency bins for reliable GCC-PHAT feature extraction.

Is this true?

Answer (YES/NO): NO